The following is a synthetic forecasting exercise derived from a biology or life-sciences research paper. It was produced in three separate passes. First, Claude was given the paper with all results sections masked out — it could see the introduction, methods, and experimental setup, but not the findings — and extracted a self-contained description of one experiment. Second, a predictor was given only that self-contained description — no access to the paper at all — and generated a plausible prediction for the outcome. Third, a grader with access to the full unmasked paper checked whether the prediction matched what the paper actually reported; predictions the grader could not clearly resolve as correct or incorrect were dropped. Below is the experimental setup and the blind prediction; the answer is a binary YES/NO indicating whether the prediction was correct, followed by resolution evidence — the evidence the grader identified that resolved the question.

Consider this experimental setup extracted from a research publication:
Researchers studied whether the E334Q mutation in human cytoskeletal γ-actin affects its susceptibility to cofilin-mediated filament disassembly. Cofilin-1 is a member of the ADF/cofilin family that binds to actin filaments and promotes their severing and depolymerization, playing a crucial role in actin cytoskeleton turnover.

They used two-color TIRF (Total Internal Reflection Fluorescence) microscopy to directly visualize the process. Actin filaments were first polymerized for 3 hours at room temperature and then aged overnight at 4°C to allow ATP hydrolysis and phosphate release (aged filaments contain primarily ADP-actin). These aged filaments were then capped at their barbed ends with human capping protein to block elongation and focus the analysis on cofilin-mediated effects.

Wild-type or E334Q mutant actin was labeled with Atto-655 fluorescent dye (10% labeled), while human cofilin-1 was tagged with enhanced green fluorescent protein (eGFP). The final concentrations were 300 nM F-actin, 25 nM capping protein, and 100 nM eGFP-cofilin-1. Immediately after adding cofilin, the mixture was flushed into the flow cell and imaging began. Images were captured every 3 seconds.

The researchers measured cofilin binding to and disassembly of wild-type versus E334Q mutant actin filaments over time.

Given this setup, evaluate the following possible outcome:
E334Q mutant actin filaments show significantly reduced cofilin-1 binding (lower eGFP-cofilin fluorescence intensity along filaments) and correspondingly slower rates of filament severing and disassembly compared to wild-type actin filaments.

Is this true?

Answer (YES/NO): YES